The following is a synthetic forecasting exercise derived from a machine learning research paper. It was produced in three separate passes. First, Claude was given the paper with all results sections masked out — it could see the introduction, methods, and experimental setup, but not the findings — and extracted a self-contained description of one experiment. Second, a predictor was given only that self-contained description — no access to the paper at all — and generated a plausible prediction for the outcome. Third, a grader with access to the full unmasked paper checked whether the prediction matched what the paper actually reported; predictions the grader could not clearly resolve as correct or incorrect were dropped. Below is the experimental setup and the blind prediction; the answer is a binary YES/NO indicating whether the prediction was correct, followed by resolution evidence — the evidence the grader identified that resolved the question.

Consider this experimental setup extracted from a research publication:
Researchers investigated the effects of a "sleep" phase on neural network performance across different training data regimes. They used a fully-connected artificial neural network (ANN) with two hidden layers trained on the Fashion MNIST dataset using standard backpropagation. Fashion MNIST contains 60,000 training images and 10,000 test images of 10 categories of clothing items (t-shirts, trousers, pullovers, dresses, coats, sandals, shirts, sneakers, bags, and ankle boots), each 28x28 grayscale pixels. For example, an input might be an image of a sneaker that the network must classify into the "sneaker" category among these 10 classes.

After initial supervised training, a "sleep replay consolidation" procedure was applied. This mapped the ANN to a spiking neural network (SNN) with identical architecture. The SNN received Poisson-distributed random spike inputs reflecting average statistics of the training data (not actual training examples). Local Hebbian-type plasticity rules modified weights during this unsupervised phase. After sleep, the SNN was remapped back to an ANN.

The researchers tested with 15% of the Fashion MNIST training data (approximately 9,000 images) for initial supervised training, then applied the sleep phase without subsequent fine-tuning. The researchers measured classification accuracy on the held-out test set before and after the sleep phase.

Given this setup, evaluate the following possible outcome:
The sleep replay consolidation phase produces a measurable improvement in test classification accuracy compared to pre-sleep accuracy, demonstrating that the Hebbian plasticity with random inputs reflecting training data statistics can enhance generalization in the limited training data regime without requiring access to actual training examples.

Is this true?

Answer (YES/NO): NO